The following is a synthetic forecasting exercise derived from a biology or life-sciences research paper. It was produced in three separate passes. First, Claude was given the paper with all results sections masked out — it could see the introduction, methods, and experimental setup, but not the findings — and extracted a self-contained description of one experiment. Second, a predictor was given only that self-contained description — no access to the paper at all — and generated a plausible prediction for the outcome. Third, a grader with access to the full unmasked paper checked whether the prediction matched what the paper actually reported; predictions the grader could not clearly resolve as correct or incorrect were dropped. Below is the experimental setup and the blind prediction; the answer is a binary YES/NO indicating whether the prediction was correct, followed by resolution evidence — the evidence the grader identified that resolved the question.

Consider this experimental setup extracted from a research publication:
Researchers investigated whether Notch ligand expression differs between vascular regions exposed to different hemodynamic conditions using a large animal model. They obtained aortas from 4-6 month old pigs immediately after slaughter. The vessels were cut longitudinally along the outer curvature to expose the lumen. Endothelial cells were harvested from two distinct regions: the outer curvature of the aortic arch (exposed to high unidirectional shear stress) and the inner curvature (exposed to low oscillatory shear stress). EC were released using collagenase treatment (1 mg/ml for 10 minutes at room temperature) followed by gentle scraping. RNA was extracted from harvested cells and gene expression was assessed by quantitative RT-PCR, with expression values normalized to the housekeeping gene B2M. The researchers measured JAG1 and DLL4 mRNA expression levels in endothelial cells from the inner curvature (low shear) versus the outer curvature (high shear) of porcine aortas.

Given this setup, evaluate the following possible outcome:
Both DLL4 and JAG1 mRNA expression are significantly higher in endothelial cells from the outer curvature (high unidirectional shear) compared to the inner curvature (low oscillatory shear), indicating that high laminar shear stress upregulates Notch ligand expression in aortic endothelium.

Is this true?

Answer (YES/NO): NO